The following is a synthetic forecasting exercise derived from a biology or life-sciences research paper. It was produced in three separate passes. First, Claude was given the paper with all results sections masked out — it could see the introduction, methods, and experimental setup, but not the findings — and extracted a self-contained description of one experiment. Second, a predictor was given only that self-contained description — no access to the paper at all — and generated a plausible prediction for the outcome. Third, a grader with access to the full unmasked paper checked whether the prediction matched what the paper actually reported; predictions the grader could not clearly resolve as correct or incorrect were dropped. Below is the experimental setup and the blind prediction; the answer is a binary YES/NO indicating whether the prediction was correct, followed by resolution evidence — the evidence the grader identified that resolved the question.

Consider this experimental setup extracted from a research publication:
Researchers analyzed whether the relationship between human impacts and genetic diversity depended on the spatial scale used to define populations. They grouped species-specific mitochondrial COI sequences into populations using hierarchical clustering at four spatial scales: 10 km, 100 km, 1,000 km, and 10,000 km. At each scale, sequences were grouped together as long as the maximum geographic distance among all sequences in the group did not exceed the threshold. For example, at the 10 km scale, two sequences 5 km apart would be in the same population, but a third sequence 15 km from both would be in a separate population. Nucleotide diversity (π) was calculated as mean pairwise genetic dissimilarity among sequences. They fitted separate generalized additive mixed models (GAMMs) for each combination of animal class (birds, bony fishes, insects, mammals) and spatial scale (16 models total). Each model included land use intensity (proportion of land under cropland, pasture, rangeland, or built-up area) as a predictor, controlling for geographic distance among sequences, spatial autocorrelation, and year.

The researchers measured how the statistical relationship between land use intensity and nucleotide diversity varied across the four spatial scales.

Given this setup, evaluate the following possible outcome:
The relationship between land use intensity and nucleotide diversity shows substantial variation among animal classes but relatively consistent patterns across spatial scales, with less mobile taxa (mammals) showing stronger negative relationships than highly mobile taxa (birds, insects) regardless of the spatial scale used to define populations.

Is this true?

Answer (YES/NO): NO